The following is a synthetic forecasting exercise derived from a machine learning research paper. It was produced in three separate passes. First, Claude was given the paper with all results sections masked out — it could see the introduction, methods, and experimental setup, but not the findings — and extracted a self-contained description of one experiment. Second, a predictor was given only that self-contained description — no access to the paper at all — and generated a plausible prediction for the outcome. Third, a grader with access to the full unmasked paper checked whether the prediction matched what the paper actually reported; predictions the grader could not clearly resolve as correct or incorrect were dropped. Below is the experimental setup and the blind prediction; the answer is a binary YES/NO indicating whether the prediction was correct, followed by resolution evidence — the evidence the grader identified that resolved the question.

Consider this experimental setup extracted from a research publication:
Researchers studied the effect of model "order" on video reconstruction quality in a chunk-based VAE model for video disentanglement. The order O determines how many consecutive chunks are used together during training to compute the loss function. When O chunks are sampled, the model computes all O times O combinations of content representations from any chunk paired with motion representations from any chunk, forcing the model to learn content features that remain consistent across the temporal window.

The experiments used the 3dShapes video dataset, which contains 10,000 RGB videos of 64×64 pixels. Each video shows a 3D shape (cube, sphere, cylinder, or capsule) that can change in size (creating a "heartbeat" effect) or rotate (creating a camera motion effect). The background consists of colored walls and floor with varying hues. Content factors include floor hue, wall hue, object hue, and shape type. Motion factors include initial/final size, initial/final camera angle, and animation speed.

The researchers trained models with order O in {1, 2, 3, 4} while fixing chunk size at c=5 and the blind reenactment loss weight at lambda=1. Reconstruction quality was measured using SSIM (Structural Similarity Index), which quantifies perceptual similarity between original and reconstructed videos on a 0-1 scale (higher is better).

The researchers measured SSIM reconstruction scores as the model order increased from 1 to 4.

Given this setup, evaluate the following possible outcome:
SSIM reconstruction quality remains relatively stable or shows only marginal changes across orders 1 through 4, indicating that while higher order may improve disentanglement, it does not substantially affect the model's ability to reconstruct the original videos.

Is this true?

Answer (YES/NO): YES